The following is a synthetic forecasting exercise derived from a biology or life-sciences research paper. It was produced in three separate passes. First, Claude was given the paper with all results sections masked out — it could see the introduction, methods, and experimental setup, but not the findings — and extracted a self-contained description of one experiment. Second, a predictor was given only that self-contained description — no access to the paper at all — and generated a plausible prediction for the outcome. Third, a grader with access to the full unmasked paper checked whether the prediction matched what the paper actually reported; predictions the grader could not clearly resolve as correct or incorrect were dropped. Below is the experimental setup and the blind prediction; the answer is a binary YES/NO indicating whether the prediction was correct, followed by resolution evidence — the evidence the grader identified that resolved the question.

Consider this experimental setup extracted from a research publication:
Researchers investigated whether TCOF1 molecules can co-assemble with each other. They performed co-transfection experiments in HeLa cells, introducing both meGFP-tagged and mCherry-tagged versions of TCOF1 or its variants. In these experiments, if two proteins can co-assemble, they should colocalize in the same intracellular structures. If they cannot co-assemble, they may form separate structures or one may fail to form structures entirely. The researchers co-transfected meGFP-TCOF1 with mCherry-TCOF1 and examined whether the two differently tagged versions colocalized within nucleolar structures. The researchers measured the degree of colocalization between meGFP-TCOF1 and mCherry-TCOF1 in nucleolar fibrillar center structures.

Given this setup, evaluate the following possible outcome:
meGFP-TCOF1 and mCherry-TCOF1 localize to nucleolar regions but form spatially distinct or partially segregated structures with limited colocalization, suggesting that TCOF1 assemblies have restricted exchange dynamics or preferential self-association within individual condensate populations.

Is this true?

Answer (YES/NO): NO